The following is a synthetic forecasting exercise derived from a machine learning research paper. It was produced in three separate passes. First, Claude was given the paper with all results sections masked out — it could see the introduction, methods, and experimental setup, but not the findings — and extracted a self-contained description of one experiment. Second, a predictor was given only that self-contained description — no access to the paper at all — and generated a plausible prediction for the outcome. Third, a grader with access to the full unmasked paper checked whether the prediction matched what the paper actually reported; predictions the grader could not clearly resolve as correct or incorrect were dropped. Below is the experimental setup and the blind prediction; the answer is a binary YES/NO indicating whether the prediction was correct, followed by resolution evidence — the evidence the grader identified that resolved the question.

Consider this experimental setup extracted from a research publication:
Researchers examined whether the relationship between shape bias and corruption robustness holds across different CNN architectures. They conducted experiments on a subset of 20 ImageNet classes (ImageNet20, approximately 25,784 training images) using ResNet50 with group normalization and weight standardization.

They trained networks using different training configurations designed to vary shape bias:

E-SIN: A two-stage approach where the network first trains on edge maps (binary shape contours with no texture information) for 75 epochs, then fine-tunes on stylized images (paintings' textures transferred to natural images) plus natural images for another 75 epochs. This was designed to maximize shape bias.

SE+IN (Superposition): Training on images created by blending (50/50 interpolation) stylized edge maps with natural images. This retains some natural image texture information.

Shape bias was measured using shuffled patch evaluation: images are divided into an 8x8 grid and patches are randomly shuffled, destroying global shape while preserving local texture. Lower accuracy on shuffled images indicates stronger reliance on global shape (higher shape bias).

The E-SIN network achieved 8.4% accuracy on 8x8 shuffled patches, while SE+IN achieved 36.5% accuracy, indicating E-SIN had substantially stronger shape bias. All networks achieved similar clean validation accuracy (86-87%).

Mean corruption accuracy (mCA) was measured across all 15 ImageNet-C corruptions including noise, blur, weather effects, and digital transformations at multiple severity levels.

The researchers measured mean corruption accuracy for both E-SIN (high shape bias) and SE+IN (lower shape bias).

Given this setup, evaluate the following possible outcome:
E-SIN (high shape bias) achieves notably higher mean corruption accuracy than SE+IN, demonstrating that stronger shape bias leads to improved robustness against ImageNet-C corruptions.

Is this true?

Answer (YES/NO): NO